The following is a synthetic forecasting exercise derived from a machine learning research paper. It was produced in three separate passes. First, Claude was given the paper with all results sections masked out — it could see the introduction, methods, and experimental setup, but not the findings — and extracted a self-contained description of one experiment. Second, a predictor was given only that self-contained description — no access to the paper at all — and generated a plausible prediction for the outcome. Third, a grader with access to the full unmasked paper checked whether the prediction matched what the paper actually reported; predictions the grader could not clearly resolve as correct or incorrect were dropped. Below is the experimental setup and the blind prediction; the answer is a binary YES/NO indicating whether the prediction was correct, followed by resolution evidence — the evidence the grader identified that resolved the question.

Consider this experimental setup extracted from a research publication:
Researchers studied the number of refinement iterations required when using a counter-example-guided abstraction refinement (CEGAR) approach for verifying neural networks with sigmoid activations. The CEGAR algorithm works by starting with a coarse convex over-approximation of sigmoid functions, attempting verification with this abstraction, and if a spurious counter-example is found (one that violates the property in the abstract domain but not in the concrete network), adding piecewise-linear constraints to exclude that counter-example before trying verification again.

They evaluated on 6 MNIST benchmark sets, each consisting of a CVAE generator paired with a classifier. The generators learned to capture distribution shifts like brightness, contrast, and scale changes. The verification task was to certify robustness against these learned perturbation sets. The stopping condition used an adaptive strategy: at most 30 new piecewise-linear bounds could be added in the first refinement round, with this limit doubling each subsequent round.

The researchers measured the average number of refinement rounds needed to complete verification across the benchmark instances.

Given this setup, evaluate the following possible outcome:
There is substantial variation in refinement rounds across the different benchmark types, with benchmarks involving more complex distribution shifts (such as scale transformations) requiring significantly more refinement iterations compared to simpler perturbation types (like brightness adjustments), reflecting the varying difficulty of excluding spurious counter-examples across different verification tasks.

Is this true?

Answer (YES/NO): NO